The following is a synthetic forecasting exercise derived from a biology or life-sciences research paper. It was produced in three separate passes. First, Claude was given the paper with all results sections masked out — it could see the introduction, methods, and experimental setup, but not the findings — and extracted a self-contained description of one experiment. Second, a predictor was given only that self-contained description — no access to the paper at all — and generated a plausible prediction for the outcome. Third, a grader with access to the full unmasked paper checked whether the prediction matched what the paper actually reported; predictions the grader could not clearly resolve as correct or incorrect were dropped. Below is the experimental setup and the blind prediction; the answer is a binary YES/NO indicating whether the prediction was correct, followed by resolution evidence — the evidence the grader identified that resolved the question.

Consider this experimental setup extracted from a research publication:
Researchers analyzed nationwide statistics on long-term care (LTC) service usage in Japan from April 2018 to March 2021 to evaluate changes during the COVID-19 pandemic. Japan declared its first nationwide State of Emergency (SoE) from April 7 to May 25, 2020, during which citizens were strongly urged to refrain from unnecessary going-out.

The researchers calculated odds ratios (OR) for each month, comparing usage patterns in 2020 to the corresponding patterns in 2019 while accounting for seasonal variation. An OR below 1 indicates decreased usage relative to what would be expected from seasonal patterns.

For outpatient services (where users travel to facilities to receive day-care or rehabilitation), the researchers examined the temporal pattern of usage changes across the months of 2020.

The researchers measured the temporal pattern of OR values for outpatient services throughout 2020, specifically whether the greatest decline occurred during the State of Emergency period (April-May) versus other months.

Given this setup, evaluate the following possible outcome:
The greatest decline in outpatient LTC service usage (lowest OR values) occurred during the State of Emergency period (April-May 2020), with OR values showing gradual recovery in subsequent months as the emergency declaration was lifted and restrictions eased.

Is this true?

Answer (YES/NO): YES